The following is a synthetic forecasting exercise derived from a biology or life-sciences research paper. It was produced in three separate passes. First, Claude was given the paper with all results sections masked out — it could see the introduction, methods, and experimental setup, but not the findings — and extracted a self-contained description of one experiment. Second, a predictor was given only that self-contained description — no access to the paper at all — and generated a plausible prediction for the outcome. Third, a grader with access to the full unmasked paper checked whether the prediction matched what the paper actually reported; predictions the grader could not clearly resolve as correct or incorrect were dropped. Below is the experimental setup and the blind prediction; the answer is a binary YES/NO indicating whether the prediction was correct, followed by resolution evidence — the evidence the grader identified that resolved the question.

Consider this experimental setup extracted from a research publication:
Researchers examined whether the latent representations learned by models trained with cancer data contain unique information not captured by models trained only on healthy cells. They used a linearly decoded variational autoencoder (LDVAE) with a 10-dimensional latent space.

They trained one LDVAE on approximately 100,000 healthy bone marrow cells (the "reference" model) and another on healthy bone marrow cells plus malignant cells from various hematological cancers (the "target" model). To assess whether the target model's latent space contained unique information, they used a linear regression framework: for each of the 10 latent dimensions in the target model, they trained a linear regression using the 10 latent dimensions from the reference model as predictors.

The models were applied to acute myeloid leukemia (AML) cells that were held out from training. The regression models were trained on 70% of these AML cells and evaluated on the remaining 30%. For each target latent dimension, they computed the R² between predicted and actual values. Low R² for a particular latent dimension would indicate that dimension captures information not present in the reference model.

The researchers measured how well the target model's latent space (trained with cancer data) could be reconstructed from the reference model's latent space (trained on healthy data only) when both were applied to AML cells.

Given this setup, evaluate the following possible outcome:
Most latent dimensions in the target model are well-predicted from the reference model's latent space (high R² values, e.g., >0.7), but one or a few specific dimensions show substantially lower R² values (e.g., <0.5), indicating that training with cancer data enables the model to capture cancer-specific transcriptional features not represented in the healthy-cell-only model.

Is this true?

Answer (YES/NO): NO